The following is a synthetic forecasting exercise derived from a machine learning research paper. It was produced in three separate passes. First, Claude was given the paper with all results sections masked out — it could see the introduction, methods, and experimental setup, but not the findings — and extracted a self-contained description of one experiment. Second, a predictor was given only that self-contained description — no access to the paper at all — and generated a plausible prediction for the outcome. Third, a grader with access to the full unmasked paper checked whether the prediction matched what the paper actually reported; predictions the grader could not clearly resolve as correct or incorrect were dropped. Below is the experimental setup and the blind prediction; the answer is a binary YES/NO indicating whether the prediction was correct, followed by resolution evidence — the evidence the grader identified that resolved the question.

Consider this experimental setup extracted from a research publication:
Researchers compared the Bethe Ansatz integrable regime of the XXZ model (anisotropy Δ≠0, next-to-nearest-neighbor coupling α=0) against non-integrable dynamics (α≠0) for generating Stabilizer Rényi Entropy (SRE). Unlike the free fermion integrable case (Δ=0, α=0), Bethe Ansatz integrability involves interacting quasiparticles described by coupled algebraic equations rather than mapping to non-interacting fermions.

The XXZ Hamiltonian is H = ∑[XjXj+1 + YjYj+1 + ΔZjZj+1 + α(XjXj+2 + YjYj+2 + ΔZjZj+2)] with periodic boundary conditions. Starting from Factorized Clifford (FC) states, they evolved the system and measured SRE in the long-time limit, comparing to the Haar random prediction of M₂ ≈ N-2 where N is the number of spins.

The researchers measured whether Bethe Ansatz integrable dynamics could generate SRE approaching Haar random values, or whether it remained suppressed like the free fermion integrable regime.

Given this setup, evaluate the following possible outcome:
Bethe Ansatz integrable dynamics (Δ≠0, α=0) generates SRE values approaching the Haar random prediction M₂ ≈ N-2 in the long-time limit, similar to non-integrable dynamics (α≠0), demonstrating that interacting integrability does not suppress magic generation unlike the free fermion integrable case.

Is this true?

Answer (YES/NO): YES